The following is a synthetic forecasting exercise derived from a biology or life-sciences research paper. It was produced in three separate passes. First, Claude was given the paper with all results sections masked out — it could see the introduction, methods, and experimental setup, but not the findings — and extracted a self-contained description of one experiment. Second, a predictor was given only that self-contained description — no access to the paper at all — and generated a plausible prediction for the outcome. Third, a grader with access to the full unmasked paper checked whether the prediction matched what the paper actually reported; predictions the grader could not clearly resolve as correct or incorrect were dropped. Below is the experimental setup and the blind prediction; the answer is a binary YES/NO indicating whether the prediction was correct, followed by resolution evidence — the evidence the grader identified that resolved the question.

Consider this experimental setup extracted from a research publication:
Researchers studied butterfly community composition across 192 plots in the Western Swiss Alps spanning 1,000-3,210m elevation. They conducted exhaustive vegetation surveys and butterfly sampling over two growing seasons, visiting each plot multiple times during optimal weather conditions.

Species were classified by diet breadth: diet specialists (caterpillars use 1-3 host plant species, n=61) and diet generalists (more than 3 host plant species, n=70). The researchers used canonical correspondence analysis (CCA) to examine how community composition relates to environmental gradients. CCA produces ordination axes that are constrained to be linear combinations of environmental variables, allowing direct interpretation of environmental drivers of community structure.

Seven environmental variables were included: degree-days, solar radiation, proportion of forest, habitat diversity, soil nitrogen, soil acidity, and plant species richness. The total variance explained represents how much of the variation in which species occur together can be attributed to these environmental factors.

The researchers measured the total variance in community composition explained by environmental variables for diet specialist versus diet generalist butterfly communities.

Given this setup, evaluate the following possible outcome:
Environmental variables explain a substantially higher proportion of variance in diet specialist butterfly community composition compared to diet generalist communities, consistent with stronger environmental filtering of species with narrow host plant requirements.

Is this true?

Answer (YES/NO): NO